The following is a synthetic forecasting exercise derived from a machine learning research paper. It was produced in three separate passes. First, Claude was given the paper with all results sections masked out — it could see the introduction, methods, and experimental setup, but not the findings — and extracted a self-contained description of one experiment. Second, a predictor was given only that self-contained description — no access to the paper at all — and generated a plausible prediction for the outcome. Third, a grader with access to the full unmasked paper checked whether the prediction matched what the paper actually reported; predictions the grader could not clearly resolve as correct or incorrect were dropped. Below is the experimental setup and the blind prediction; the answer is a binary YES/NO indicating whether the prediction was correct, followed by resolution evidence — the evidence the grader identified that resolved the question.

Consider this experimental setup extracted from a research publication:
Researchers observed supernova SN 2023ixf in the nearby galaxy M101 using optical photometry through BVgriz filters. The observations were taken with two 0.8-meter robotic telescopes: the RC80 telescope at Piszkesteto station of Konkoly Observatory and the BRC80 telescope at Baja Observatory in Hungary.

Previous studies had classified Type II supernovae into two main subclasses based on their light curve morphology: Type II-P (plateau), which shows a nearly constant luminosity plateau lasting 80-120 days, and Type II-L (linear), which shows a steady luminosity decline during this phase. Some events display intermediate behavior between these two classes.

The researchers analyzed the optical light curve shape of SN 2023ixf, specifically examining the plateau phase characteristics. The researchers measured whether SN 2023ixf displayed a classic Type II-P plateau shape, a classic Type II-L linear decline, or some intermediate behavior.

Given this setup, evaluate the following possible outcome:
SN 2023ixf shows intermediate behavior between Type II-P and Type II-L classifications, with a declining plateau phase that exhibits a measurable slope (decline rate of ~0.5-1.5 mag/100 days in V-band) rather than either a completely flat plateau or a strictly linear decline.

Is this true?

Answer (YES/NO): YES